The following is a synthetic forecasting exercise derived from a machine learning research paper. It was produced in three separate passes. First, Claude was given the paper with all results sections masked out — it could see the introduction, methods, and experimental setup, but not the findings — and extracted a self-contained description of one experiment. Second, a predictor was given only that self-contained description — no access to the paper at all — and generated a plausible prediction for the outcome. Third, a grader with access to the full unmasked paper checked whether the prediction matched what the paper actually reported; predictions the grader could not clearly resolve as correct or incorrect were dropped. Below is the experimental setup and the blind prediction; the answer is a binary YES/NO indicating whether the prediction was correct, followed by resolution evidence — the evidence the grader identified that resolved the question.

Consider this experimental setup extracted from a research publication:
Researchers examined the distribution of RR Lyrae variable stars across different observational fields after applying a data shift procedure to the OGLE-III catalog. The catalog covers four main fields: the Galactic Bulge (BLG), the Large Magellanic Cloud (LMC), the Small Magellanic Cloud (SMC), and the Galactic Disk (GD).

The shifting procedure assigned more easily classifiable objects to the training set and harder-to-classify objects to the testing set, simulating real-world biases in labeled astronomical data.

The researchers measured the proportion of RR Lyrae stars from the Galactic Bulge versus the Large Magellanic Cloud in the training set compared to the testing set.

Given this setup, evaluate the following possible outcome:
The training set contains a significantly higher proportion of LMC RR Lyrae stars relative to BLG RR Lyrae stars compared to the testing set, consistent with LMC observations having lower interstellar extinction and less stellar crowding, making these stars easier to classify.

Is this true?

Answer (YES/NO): YES